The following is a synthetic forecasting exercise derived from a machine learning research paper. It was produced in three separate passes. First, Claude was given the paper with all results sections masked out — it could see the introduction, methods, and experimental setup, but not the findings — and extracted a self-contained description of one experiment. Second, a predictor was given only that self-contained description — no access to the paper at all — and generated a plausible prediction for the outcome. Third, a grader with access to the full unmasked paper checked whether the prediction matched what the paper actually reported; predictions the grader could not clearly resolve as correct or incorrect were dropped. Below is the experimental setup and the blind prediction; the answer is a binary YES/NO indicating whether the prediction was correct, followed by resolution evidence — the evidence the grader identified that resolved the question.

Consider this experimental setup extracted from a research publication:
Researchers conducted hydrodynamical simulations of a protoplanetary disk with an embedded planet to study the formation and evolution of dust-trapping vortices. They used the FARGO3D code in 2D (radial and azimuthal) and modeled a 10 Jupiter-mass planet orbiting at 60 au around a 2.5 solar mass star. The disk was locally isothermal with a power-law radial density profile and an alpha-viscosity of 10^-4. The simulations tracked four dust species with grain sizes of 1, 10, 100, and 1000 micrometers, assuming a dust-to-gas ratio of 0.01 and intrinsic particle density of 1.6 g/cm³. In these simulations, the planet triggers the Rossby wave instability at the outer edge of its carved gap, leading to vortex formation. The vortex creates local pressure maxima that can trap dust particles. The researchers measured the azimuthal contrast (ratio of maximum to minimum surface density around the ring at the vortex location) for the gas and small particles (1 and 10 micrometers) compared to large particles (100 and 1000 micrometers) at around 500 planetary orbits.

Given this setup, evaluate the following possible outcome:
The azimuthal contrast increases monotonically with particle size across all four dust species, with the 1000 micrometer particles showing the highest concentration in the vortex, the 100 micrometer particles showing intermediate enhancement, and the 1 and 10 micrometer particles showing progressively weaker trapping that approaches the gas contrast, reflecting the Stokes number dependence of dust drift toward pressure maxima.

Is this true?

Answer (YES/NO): NO